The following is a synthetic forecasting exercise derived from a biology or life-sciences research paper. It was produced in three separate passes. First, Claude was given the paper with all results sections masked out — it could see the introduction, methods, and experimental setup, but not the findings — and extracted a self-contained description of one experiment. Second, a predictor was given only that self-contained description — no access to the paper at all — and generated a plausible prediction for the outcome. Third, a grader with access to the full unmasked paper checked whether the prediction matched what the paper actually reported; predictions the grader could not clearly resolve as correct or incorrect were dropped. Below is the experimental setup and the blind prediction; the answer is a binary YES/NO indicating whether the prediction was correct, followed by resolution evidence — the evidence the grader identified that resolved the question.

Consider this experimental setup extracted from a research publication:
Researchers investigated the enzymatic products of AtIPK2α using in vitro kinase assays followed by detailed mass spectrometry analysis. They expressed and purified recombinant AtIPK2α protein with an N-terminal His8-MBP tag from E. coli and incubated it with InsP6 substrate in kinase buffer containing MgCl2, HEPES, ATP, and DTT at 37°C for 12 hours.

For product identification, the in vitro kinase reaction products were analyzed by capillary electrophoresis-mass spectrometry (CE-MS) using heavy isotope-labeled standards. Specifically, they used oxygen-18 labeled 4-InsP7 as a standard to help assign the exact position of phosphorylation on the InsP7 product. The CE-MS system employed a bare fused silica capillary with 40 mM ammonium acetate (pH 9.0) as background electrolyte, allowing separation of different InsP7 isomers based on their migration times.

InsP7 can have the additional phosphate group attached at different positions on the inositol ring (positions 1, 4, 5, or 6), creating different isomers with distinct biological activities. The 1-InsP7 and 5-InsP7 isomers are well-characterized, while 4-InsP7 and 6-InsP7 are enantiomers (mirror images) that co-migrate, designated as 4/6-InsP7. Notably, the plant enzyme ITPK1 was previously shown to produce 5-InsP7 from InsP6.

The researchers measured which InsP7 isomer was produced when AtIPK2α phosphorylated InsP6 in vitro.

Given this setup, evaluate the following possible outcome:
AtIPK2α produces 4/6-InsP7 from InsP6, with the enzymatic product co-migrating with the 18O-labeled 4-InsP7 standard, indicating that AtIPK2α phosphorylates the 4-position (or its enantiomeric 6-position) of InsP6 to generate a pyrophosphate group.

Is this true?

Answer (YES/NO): YES